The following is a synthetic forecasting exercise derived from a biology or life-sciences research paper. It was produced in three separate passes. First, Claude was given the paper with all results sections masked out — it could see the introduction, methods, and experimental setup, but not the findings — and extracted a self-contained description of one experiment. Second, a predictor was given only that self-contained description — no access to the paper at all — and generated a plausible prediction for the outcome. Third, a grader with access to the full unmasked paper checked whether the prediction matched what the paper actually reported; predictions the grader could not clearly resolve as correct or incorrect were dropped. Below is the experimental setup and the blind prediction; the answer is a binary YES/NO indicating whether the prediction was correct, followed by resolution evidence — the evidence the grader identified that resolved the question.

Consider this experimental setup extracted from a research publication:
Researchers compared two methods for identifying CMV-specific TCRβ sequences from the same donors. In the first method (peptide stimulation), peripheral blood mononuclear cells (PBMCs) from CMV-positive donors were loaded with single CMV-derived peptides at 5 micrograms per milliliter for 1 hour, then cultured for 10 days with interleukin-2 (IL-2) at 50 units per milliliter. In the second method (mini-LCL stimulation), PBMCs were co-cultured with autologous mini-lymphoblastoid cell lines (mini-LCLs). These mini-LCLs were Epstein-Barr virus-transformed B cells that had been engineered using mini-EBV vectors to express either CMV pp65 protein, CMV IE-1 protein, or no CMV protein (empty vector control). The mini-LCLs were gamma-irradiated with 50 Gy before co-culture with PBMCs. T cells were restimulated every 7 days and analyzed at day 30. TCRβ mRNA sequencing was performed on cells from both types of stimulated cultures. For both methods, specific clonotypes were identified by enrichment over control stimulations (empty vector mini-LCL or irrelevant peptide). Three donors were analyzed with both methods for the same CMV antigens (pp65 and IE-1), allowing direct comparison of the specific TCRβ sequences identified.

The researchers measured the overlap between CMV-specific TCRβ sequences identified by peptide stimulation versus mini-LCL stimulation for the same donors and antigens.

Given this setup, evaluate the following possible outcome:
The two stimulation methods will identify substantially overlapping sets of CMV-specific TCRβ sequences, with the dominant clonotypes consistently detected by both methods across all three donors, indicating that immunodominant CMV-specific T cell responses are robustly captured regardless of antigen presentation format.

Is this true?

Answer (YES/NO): YES